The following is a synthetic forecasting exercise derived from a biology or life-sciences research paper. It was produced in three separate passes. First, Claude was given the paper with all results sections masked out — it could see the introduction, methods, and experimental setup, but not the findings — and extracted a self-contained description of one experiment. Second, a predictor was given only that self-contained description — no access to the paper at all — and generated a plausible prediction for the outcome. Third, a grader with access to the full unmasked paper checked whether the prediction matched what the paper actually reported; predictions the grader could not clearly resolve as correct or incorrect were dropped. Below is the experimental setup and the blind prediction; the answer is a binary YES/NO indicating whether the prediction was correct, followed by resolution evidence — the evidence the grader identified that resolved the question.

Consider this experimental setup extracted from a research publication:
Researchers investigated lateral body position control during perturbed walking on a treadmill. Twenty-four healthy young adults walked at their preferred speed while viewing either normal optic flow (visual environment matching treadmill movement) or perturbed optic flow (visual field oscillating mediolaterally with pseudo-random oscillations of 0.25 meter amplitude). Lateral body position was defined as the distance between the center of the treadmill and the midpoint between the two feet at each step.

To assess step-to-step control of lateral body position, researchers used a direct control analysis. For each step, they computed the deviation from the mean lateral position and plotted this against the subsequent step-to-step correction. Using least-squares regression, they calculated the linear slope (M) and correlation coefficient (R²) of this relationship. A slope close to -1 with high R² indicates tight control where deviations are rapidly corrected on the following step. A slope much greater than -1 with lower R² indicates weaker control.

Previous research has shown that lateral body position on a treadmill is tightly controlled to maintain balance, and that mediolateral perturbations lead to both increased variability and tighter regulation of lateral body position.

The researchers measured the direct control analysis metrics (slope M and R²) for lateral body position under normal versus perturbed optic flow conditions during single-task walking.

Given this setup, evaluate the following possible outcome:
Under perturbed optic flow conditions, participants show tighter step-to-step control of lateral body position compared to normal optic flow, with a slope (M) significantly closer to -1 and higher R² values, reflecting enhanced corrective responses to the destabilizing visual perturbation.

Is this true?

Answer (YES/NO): YES